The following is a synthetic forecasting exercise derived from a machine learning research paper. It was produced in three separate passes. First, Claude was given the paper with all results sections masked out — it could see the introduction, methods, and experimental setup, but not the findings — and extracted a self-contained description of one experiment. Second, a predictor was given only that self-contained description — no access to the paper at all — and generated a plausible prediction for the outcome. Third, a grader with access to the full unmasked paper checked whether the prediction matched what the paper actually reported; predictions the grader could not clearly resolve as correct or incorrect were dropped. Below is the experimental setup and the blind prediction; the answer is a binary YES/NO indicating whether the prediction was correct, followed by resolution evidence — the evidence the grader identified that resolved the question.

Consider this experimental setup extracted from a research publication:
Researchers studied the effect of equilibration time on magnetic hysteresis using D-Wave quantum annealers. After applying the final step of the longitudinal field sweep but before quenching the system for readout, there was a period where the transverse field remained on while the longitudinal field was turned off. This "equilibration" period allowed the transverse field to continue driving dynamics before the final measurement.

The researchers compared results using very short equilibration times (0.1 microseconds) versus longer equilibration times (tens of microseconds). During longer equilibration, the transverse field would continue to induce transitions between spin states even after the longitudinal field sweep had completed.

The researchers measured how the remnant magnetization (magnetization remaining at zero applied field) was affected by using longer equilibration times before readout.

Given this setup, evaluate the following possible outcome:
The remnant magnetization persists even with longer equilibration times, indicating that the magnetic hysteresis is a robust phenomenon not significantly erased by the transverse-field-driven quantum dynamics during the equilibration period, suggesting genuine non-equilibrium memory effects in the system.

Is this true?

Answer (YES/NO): YES